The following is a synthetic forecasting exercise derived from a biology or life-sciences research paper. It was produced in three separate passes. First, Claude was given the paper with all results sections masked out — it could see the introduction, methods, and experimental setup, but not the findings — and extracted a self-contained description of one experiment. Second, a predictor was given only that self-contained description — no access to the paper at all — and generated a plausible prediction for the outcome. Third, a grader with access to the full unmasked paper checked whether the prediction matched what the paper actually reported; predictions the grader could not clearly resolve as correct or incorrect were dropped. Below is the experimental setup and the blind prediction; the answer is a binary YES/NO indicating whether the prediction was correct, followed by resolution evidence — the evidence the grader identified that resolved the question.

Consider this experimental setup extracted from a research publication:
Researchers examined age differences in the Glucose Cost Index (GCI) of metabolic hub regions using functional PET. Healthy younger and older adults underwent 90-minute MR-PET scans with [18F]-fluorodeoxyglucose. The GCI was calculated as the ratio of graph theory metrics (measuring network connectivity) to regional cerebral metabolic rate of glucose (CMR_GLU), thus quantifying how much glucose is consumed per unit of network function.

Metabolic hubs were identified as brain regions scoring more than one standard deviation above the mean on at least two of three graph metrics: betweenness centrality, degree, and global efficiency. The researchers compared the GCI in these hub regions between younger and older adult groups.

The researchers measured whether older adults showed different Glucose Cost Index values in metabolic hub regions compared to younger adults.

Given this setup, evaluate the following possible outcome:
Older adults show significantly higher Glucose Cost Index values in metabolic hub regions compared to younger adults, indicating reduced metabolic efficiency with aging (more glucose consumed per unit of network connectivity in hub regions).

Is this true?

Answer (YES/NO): NO